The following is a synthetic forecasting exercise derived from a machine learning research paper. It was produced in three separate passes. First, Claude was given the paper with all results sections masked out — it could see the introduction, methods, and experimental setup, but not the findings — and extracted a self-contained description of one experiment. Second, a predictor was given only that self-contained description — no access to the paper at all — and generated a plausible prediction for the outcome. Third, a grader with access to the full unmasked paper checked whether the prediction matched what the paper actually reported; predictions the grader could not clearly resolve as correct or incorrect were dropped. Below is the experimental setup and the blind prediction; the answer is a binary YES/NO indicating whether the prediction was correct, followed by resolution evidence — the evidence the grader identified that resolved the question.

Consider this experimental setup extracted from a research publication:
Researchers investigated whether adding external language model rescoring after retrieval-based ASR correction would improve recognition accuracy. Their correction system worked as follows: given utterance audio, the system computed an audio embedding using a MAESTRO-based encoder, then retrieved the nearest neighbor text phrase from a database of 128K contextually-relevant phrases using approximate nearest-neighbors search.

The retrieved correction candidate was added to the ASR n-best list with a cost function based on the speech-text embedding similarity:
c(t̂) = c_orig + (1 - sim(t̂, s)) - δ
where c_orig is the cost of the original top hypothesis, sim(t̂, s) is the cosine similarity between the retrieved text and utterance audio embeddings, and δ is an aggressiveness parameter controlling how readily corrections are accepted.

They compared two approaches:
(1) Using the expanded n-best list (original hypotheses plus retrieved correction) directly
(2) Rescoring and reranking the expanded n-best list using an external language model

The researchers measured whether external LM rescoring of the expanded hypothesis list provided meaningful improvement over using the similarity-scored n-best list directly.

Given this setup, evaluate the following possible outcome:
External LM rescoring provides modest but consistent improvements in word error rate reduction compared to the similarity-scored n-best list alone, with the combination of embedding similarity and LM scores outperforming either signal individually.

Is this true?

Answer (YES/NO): NO